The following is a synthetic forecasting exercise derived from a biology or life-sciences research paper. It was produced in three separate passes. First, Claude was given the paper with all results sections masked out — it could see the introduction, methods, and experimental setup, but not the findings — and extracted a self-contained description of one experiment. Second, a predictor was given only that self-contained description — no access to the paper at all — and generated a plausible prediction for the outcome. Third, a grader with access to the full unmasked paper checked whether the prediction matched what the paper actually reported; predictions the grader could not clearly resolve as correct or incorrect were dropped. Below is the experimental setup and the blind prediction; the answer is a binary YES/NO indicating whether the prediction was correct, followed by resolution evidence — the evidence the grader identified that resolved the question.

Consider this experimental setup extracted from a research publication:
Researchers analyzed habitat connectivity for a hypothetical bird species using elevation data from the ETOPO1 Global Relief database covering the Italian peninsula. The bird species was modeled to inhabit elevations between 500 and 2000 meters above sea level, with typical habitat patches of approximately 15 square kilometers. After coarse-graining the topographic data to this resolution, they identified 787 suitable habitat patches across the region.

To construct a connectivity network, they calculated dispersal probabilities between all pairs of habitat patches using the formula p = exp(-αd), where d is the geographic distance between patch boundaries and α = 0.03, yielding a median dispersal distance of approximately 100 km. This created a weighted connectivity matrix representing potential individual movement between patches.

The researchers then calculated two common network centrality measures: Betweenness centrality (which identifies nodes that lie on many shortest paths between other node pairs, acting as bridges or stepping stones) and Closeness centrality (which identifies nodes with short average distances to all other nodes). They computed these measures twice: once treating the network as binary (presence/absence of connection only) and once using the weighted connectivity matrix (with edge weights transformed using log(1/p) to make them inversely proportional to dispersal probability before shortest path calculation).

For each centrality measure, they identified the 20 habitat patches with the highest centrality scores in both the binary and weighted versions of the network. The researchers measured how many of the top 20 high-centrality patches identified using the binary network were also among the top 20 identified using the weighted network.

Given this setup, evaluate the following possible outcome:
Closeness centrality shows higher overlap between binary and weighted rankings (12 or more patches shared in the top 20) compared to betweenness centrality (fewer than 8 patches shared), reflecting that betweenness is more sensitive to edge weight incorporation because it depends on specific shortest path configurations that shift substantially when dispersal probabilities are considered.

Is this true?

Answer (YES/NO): NO